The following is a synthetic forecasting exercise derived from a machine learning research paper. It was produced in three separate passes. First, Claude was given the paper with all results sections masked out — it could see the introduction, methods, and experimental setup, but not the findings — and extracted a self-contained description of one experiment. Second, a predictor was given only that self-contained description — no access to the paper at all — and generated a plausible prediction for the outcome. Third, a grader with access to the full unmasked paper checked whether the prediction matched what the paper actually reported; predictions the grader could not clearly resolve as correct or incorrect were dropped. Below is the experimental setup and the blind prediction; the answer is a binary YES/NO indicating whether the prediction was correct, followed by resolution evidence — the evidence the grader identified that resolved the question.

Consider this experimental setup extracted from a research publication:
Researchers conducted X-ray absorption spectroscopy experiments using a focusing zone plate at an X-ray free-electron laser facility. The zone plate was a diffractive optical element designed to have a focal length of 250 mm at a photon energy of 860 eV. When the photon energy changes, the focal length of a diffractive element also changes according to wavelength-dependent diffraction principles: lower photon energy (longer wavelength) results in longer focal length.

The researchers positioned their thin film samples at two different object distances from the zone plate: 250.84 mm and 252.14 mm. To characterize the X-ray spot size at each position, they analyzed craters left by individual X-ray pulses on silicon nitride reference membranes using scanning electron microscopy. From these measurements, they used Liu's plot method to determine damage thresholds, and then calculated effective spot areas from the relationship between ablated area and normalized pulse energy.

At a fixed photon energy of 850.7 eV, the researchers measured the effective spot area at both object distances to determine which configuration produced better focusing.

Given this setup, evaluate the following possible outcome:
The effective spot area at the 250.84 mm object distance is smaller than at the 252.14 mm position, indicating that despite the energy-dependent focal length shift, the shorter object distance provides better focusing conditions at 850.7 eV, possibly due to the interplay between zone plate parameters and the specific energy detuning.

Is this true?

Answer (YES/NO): NO